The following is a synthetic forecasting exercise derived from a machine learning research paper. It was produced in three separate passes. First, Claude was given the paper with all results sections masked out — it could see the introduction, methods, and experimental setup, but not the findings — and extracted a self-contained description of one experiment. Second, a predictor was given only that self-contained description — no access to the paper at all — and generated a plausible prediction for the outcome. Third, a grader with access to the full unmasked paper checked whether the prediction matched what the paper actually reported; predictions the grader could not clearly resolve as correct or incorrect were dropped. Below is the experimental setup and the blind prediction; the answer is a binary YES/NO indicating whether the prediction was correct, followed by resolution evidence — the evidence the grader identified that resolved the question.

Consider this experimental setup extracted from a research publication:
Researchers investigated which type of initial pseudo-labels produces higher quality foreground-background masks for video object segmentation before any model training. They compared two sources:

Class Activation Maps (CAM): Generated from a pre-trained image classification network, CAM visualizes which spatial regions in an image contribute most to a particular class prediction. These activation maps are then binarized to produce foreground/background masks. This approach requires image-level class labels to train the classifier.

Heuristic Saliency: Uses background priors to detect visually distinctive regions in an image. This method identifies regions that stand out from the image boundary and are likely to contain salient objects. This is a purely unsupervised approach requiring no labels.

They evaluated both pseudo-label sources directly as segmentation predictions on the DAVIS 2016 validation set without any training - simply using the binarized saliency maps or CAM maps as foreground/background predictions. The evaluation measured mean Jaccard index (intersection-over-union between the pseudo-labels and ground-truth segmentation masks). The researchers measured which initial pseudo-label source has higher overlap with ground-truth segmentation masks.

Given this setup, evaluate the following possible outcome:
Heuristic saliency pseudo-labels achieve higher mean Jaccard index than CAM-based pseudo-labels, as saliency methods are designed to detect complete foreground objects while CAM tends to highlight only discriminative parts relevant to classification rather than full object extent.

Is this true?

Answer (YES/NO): NO